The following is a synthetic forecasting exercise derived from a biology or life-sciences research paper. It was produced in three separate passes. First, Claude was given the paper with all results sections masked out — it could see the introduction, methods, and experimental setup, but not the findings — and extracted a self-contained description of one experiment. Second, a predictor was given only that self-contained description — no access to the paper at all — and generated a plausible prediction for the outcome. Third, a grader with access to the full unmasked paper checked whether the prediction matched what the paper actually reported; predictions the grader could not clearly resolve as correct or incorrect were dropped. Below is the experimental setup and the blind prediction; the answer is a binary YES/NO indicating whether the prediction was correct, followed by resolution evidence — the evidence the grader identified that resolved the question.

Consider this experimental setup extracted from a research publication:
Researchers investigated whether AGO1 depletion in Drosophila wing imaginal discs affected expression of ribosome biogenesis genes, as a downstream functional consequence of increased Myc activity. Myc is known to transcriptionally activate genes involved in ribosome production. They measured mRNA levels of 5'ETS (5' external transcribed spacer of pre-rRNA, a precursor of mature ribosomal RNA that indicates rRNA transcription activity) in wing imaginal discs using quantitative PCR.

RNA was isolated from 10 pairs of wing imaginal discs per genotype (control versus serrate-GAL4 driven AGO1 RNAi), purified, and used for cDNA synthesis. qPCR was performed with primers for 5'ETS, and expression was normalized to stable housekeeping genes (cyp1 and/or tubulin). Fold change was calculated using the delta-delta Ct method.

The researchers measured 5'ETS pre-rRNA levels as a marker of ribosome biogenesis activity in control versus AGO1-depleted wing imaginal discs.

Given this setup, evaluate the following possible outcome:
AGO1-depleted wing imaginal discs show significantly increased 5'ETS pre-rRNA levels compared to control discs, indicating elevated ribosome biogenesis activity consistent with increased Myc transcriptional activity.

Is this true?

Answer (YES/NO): YES